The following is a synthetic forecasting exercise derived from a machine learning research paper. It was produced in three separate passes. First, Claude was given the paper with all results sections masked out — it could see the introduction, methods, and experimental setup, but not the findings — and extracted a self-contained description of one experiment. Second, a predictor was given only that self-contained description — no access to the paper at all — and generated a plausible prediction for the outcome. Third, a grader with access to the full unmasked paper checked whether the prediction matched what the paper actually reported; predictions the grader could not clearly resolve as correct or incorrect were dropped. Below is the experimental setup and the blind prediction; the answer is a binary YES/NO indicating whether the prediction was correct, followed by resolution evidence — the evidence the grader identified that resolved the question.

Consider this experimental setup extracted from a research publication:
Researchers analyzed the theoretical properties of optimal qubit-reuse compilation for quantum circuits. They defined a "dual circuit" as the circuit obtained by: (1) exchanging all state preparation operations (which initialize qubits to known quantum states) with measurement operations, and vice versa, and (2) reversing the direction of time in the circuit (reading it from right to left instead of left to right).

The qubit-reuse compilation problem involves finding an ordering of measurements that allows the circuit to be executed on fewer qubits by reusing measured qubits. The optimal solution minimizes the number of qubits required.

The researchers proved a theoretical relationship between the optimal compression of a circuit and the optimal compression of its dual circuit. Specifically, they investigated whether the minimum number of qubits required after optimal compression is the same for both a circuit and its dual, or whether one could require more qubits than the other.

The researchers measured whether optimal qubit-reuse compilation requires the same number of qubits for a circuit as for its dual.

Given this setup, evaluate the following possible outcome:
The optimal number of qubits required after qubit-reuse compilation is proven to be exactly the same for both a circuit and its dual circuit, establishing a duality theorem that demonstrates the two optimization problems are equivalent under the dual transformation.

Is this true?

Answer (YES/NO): YES